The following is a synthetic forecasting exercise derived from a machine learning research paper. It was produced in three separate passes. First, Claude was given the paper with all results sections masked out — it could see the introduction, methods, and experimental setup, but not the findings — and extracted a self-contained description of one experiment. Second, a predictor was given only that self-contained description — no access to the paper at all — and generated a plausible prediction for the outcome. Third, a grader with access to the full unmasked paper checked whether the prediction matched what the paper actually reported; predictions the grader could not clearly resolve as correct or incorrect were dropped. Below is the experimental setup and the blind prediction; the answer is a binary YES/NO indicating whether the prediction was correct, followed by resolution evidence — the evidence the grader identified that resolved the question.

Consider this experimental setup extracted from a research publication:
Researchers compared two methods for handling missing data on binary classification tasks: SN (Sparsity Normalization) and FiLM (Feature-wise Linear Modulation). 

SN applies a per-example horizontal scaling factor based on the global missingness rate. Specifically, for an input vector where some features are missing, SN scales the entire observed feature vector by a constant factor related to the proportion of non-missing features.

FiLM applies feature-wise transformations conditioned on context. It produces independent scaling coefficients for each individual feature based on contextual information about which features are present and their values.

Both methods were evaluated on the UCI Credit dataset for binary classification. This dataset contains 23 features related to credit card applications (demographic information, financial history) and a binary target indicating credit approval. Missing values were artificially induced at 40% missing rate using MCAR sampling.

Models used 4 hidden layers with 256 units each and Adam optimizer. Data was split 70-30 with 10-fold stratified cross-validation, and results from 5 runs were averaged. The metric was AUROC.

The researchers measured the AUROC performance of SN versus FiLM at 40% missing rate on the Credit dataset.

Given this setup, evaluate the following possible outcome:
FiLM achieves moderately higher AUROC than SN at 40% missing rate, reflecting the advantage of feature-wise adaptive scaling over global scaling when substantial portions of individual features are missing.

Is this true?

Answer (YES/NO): NO